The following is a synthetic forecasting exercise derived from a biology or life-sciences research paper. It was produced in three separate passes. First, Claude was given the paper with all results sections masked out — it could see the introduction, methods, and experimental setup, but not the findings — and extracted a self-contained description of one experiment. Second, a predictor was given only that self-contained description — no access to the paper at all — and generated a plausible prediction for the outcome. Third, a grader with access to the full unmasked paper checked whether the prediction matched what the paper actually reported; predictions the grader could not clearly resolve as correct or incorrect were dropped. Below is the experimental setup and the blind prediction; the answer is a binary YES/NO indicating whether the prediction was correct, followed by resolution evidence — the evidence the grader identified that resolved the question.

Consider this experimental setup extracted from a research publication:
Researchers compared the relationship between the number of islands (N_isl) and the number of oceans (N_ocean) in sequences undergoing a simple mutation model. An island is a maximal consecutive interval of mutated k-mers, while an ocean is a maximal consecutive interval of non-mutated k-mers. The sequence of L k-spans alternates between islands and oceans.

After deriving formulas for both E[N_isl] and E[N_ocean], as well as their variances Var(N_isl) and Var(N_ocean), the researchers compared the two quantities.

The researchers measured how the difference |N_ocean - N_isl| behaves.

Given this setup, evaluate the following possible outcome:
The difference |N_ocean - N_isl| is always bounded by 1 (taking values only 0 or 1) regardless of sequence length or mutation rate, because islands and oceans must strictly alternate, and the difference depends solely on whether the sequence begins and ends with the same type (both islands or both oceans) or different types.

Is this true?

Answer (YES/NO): YES